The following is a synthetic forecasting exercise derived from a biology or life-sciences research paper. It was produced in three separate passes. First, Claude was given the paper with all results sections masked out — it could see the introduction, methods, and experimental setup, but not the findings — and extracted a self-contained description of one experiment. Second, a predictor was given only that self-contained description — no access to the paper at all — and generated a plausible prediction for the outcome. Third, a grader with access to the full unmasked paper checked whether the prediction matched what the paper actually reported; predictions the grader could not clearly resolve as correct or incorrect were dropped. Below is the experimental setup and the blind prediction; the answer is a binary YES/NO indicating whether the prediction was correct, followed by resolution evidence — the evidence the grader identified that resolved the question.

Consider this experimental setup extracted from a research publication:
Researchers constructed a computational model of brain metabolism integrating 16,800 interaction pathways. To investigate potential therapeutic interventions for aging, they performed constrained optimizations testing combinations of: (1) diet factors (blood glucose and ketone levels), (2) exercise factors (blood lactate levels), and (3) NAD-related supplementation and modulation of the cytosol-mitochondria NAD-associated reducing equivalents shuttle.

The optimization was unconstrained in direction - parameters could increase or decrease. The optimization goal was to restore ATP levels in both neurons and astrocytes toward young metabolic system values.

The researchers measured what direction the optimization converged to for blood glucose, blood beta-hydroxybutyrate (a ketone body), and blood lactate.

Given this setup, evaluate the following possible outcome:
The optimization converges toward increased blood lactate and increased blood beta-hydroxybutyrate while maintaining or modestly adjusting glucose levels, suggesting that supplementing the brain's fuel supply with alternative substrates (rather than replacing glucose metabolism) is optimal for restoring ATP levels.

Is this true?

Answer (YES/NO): NO